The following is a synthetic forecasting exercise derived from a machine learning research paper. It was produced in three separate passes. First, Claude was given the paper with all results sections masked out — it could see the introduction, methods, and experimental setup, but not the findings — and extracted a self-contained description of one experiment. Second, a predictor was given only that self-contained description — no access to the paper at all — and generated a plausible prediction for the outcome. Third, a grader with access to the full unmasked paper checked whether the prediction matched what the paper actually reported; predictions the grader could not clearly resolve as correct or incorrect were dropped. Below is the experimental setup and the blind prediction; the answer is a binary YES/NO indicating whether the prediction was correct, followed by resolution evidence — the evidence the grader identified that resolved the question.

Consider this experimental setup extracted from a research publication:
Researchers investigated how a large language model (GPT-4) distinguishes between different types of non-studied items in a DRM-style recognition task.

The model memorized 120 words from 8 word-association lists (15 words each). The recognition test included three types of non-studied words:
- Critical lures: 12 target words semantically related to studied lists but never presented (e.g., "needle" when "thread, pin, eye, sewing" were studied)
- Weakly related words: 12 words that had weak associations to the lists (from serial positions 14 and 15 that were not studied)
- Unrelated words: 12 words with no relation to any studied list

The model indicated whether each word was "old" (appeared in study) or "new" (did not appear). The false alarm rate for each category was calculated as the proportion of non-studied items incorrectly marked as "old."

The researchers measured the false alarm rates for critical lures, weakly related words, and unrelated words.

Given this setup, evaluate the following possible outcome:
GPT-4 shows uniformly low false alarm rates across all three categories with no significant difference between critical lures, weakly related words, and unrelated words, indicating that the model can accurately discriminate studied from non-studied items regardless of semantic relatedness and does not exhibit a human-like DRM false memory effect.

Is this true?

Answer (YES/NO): NO